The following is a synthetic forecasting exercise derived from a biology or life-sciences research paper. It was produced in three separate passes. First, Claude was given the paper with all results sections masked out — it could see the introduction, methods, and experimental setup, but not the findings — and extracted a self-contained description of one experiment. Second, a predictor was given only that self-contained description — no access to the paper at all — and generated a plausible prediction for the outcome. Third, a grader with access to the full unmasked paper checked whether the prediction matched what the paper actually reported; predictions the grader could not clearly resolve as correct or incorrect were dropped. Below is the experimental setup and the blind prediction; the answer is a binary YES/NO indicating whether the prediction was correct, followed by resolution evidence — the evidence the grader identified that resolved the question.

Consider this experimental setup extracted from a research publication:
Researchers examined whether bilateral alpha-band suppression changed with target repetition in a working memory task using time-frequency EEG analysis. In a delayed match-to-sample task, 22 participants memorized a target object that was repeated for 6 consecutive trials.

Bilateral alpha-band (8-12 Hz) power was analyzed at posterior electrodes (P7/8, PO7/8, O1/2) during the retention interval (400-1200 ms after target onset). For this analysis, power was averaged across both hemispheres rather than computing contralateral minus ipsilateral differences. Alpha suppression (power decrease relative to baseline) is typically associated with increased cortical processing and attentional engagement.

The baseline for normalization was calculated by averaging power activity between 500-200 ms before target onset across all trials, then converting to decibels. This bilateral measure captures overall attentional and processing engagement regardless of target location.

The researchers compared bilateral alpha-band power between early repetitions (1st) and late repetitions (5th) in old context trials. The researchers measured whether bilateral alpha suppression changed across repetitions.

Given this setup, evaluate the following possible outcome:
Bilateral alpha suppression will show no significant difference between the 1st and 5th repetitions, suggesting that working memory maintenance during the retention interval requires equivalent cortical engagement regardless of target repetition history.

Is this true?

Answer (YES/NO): NO